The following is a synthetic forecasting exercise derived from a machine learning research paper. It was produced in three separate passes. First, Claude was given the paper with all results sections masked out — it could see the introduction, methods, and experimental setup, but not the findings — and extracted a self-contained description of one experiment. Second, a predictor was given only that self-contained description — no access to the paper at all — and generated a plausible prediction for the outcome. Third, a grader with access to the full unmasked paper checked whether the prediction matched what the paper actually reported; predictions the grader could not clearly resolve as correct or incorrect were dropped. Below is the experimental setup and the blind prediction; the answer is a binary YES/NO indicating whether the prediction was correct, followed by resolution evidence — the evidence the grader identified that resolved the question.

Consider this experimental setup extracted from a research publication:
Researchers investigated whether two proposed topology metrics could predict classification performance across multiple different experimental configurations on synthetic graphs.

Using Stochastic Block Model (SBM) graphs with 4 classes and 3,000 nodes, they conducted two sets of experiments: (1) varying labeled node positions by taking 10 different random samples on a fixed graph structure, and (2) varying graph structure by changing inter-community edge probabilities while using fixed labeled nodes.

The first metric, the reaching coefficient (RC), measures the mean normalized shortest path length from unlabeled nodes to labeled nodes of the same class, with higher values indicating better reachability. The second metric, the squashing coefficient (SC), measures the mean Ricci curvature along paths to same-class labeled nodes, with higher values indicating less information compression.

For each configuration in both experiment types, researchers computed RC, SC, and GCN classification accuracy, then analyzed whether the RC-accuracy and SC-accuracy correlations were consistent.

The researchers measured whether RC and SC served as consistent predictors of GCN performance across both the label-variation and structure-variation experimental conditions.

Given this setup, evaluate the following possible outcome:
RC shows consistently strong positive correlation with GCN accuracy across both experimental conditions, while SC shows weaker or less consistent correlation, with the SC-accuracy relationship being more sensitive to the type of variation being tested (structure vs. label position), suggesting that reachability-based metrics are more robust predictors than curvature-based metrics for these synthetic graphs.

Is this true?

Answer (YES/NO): NO